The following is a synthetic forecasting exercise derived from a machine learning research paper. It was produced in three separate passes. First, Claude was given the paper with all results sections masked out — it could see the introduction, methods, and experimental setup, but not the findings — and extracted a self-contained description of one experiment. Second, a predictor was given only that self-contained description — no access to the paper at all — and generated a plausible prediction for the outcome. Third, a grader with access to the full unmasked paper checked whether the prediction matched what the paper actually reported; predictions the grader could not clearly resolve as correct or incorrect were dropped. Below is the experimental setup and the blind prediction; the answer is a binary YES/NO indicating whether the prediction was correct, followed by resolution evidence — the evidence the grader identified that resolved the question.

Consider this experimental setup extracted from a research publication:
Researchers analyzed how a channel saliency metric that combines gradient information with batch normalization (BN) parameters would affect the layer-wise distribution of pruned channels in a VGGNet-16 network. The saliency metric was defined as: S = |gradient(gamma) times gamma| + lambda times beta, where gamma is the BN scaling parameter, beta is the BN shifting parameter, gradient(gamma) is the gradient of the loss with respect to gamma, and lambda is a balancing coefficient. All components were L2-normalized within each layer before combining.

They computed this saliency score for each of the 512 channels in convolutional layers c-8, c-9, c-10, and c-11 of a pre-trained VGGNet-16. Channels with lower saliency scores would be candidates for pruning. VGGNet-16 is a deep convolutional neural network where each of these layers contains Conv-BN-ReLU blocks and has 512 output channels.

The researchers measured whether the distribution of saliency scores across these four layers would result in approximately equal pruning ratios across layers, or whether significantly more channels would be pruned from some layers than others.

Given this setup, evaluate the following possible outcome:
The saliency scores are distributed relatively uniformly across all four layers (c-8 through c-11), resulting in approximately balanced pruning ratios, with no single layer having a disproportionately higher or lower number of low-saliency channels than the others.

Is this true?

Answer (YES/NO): NO